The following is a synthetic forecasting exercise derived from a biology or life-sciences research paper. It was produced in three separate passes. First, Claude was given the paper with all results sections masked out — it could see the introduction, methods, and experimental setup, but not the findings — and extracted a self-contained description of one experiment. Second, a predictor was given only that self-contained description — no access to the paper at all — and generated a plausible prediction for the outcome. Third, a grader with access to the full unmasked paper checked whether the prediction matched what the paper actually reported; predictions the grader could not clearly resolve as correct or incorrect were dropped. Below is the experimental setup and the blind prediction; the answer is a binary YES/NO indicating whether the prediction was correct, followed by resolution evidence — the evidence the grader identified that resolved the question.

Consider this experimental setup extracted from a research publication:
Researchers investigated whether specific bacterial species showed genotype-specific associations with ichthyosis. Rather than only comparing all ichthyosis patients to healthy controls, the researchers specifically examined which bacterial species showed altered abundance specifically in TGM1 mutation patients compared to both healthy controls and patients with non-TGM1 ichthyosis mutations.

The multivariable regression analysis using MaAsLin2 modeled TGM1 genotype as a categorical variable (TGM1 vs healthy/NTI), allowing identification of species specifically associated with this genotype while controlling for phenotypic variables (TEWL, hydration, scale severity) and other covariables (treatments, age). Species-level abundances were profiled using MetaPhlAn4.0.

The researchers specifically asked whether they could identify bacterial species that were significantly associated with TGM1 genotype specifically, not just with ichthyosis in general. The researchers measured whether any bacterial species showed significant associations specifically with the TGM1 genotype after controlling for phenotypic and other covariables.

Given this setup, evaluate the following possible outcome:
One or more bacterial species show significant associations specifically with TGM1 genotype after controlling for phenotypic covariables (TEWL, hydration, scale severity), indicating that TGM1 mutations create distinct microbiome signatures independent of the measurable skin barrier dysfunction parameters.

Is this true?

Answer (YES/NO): YES